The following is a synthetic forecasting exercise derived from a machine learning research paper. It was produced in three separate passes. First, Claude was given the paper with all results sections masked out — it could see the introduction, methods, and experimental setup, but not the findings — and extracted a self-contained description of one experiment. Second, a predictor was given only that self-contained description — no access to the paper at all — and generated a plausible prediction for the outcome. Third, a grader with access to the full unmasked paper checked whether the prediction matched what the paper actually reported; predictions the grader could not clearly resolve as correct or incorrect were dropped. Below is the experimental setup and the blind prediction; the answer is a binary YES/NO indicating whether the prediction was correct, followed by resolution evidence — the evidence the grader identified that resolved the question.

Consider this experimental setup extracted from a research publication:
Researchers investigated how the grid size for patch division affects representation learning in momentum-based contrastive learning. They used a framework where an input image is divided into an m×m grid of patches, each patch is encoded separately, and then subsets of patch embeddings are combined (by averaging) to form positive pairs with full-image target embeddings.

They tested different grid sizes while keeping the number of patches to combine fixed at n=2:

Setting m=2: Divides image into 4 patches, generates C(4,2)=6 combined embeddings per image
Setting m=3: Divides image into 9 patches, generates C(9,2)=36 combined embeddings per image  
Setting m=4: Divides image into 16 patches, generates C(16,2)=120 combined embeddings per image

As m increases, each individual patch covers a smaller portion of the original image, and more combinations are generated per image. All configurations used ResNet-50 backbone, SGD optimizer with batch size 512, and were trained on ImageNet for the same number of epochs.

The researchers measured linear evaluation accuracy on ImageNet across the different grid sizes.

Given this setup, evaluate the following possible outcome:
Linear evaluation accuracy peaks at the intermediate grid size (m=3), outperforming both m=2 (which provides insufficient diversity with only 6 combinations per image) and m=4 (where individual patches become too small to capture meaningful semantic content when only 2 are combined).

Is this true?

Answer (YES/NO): NO